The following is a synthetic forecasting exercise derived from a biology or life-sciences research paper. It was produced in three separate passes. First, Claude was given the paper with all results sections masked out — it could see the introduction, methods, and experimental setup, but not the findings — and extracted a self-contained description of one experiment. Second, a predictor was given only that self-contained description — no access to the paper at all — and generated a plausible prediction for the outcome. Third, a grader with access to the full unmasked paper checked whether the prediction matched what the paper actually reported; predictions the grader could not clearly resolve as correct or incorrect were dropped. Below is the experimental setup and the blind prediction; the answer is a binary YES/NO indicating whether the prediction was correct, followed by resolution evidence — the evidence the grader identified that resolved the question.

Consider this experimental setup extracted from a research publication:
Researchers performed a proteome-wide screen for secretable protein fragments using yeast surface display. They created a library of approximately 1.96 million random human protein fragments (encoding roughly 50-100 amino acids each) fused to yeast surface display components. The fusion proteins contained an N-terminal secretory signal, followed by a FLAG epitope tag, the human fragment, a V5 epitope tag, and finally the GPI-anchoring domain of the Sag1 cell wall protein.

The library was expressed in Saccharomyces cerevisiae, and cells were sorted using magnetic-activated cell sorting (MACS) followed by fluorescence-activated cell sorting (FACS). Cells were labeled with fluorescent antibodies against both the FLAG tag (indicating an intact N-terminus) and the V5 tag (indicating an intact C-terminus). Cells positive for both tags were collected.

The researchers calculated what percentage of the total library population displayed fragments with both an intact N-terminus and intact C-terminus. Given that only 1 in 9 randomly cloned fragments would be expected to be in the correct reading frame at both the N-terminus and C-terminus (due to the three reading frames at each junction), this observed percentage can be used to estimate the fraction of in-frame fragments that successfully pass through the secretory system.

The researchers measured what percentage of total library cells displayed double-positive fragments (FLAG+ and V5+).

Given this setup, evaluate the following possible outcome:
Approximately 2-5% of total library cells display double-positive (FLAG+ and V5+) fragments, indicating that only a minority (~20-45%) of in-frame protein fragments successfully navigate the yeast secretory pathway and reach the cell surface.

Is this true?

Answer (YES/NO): NO